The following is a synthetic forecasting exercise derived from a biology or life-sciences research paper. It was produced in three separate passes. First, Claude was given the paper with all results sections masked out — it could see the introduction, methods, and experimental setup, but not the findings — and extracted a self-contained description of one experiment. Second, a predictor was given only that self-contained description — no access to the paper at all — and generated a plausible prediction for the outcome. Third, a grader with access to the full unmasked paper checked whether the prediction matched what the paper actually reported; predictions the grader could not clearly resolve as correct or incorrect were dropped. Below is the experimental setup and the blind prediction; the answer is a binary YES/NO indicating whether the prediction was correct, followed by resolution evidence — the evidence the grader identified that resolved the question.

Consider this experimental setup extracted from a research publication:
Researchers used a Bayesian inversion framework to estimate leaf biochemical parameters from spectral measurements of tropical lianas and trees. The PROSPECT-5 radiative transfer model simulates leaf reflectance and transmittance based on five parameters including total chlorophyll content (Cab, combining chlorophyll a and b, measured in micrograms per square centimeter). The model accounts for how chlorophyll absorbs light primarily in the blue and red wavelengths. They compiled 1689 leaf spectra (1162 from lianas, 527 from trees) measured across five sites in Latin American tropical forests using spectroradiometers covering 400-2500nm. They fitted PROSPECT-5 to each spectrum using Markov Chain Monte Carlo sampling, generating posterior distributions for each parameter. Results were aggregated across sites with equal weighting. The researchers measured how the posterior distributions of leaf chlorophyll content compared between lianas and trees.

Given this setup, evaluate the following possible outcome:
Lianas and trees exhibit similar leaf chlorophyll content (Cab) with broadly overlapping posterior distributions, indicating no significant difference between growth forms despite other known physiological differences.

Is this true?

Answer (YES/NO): NO